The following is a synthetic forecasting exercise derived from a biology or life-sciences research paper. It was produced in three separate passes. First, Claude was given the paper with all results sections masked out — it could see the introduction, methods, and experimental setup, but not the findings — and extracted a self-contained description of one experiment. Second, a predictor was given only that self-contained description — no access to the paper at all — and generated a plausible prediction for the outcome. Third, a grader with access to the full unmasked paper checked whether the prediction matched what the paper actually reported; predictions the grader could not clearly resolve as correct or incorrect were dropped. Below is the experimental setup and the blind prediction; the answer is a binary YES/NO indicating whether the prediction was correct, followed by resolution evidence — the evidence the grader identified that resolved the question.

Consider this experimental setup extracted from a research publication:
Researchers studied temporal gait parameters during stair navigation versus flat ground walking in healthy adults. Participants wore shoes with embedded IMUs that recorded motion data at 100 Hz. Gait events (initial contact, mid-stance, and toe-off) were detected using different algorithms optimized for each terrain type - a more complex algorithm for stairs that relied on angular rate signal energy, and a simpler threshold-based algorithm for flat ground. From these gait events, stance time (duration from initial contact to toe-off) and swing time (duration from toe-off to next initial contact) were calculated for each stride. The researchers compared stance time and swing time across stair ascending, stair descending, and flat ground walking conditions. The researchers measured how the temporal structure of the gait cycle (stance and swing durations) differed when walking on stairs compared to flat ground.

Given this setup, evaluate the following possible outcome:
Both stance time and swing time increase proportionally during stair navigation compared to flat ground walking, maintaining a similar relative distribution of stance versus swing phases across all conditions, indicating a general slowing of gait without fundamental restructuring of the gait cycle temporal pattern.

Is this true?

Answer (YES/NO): NO